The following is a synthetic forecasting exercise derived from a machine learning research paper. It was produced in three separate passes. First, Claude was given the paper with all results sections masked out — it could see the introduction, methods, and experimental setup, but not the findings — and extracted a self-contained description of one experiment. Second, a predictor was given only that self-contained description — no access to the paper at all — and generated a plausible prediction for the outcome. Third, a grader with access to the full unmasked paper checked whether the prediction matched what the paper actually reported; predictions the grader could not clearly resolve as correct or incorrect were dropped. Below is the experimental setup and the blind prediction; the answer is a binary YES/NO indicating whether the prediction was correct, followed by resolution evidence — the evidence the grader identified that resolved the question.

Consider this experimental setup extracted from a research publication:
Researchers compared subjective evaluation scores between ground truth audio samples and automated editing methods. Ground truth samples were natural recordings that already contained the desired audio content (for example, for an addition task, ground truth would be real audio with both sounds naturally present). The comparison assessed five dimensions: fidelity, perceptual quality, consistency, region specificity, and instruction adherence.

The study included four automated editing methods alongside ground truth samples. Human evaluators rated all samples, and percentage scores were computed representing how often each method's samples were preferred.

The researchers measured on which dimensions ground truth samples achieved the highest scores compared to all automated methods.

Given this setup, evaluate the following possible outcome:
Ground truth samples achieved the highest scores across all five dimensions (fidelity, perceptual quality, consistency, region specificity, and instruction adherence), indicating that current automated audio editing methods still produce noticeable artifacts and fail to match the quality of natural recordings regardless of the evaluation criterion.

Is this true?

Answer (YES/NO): NO